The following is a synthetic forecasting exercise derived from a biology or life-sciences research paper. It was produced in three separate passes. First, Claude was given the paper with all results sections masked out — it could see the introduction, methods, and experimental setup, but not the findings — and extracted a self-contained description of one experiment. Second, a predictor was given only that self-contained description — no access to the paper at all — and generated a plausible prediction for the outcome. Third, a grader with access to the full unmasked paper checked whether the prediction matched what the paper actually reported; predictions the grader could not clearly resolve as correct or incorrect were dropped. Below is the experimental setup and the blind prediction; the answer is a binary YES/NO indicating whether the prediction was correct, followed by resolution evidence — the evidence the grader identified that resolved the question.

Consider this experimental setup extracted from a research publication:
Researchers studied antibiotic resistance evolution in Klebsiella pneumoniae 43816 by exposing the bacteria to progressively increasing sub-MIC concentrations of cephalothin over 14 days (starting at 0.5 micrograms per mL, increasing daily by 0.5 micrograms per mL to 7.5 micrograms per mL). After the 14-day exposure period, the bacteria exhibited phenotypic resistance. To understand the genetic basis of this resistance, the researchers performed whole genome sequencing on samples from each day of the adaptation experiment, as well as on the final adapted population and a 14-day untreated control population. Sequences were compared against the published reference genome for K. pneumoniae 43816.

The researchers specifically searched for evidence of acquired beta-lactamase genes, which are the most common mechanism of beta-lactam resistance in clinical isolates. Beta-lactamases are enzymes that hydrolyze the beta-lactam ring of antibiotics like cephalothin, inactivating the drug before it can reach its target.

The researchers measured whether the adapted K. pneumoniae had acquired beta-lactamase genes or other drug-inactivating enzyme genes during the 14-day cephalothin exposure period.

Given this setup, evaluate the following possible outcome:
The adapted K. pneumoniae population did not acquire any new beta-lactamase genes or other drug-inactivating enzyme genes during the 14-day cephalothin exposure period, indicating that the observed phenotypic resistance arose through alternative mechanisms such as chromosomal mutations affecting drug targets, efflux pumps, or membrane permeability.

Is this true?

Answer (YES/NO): YES